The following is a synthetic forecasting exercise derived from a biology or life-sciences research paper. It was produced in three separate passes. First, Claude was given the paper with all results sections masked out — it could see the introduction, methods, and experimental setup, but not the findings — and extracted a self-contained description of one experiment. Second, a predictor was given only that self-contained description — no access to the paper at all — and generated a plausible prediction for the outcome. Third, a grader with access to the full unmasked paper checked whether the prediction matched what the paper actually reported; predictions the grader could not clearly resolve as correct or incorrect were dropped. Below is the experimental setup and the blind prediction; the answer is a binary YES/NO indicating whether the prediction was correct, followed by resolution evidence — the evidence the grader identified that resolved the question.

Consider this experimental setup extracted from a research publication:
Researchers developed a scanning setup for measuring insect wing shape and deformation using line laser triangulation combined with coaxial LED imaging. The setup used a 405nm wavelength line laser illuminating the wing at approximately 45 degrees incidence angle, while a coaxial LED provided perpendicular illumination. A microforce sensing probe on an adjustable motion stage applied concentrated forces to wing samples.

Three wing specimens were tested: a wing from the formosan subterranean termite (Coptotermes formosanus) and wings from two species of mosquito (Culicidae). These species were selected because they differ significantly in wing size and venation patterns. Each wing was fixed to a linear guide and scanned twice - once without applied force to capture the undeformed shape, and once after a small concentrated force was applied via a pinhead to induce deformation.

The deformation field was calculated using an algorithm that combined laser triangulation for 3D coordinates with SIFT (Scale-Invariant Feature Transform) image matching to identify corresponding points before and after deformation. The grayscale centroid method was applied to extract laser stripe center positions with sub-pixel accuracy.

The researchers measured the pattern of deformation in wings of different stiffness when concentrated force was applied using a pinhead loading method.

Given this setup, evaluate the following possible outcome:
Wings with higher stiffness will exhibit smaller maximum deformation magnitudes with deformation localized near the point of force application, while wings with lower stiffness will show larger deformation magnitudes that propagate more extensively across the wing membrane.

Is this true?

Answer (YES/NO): NO